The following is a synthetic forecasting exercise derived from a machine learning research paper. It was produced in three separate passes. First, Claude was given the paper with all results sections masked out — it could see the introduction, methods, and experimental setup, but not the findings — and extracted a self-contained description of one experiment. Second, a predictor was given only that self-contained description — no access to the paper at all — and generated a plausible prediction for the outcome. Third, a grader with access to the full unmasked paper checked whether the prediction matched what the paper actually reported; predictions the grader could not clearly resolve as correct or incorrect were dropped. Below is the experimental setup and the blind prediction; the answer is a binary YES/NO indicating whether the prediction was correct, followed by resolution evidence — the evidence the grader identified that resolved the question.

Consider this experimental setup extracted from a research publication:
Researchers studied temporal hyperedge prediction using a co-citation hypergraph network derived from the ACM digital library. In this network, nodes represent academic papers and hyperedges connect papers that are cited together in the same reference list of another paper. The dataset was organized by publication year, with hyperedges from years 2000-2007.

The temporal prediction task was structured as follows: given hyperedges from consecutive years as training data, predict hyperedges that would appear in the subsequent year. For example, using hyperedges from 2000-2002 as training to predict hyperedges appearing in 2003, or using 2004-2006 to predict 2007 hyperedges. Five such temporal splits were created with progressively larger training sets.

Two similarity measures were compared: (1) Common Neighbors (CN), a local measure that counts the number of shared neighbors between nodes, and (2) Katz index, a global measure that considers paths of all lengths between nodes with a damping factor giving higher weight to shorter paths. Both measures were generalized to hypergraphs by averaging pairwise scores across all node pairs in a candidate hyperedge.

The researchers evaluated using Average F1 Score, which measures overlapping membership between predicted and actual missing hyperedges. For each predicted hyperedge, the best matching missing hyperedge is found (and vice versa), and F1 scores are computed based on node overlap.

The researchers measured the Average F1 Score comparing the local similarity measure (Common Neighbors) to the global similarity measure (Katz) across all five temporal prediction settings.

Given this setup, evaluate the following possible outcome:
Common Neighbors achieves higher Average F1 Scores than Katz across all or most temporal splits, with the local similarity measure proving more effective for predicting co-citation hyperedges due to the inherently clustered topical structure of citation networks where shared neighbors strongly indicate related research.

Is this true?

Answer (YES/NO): NO